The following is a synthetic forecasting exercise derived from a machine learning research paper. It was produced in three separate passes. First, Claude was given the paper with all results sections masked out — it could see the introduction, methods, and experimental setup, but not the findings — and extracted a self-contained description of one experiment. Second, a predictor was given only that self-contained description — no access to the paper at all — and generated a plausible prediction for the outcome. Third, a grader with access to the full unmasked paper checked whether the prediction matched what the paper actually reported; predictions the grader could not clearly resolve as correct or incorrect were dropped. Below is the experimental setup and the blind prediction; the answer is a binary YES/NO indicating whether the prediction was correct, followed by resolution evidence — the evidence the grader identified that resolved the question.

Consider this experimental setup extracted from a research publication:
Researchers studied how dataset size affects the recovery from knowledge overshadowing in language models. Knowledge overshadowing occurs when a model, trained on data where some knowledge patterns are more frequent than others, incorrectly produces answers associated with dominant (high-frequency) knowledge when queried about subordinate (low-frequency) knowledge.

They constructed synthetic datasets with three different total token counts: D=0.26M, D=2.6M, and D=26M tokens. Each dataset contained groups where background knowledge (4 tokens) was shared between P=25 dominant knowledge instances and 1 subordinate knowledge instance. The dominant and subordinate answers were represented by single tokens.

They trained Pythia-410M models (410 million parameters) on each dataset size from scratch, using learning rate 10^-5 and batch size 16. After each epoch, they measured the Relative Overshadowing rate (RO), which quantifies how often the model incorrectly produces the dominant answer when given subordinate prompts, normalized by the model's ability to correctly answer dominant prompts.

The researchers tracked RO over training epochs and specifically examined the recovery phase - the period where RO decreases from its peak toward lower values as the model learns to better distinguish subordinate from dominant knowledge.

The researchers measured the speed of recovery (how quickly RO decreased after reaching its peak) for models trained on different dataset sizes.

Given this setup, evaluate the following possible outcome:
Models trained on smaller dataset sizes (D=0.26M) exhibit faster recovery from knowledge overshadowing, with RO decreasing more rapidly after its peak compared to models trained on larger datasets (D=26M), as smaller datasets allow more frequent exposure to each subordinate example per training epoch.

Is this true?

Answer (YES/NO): YES